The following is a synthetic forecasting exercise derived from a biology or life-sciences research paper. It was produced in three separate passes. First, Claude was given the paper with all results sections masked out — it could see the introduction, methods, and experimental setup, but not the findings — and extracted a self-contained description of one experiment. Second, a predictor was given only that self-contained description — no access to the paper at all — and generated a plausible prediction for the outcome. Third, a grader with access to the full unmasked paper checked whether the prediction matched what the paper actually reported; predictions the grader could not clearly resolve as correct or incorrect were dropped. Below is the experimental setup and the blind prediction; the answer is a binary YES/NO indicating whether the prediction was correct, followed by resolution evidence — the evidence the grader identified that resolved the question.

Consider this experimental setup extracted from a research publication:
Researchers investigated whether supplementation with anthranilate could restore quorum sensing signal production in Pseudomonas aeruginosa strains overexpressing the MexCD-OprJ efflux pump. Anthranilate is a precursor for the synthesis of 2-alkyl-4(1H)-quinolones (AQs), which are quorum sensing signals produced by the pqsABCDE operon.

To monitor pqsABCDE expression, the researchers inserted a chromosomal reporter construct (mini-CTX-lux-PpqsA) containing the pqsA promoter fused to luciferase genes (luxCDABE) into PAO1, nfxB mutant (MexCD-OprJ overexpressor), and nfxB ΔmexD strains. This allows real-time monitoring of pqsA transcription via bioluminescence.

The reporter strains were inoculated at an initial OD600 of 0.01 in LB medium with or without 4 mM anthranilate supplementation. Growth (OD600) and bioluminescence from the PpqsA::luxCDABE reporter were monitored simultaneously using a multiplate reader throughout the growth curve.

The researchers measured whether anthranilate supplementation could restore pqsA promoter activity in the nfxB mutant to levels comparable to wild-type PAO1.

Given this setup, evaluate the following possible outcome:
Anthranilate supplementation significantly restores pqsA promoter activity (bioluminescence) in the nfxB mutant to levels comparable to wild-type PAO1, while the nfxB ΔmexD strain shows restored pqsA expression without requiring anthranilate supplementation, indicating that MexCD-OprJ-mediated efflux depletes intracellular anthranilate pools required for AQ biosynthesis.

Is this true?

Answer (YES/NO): NO